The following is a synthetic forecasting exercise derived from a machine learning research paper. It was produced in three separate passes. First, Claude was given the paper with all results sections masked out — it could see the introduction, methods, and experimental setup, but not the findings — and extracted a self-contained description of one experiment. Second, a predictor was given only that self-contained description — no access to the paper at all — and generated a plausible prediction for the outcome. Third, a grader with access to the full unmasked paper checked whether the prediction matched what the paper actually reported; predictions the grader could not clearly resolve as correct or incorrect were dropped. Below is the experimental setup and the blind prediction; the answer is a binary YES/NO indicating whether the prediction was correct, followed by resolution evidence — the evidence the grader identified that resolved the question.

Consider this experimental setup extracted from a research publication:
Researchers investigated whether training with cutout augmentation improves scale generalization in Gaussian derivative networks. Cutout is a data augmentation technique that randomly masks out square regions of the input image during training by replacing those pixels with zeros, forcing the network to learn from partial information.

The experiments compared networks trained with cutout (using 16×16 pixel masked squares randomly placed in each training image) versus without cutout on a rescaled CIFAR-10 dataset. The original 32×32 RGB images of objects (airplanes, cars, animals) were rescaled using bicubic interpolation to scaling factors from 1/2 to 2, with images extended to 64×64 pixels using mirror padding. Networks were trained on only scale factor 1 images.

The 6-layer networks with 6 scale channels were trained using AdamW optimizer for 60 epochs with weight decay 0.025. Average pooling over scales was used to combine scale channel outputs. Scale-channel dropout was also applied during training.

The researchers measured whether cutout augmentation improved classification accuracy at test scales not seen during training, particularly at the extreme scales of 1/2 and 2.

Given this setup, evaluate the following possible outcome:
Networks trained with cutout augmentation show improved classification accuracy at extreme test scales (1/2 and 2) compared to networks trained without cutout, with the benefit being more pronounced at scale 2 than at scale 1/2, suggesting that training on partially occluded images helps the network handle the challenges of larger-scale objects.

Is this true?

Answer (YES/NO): NO